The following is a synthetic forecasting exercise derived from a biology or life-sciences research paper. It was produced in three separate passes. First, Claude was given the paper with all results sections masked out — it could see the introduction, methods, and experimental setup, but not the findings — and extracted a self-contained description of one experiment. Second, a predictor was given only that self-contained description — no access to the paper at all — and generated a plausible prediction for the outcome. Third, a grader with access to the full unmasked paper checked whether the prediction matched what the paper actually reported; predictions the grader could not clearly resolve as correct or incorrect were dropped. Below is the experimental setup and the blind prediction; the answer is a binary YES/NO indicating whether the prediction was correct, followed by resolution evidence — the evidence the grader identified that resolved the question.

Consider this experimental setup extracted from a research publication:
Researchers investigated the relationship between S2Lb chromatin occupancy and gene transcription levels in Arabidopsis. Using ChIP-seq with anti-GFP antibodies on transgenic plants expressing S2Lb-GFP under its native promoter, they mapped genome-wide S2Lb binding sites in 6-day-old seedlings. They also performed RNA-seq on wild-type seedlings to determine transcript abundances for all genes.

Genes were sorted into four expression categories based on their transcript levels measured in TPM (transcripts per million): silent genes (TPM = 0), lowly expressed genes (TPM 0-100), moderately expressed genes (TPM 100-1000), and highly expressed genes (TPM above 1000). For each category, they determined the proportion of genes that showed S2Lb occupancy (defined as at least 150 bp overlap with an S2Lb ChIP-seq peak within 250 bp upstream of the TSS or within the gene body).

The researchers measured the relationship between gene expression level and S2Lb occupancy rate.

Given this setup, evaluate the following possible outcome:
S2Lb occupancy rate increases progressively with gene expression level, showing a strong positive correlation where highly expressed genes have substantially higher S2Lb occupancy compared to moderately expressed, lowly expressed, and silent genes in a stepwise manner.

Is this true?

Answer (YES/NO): NO